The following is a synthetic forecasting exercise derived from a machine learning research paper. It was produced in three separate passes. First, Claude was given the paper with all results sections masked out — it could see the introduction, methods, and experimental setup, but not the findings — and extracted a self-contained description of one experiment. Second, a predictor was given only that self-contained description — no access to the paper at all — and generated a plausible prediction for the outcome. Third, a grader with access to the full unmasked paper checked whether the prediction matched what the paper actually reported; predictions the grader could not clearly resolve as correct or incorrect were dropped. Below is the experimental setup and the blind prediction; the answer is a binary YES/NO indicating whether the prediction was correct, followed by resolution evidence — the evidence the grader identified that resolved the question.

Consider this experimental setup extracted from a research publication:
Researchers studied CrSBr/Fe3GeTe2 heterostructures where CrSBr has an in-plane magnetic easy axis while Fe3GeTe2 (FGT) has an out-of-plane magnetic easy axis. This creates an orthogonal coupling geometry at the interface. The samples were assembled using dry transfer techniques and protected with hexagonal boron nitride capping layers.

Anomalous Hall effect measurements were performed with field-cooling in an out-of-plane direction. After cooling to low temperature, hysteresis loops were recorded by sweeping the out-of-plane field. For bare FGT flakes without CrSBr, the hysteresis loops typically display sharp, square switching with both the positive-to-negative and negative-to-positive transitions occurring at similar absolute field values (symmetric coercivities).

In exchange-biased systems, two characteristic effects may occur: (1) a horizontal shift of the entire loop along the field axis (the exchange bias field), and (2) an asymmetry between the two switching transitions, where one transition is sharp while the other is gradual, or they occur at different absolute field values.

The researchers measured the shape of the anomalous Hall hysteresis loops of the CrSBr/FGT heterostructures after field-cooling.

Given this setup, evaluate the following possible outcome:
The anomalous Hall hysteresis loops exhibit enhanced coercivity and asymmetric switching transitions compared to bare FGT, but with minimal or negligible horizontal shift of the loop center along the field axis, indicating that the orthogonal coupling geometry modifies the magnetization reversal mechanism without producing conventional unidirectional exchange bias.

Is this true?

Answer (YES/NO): NO